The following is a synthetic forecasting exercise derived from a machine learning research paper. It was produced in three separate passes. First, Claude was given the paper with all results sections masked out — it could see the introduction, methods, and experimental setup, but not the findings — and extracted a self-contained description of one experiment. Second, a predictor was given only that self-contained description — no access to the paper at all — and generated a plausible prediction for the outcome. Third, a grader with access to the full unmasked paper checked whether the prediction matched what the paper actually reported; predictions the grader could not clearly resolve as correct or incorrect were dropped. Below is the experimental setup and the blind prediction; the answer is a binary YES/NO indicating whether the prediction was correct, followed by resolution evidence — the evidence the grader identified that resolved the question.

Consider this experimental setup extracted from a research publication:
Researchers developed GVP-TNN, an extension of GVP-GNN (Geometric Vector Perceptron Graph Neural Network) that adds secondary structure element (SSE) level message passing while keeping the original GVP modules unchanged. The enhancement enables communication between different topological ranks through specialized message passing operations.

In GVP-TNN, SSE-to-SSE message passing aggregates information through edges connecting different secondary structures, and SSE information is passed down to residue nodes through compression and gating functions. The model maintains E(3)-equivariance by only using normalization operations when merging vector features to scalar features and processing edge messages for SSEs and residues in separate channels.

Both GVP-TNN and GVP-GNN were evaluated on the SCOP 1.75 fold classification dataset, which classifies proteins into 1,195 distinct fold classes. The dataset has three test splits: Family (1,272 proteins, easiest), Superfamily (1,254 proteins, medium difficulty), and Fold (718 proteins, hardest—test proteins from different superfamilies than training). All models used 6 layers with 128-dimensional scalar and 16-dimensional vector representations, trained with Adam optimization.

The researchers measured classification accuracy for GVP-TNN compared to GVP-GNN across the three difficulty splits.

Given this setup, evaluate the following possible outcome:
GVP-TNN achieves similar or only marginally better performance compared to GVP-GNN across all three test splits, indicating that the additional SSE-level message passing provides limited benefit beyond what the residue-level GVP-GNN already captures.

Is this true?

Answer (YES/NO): NO